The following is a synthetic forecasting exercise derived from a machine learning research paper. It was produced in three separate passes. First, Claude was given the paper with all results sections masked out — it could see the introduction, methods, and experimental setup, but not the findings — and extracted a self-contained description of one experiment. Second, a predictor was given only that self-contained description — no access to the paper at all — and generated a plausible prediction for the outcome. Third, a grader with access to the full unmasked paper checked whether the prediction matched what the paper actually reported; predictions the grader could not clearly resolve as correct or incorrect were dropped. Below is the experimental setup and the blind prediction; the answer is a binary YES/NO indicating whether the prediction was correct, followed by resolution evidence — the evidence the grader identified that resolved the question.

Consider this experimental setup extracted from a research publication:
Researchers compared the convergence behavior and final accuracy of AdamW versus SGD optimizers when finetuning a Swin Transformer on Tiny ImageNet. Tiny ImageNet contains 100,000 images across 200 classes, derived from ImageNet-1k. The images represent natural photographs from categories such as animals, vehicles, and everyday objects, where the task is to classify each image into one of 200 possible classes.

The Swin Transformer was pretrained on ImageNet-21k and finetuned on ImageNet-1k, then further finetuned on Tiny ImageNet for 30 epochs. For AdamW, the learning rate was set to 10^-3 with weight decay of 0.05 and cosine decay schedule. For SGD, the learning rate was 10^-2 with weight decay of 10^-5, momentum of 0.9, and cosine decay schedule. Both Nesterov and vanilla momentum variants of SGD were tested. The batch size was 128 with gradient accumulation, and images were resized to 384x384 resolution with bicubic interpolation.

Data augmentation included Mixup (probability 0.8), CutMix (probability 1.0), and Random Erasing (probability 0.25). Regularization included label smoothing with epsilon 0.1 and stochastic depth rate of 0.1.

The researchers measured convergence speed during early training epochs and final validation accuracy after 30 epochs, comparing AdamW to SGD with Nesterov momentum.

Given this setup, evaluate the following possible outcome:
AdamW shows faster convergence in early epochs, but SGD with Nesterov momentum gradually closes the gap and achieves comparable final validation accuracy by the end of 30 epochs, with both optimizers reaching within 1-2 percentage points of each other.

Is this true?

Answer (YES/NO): NO